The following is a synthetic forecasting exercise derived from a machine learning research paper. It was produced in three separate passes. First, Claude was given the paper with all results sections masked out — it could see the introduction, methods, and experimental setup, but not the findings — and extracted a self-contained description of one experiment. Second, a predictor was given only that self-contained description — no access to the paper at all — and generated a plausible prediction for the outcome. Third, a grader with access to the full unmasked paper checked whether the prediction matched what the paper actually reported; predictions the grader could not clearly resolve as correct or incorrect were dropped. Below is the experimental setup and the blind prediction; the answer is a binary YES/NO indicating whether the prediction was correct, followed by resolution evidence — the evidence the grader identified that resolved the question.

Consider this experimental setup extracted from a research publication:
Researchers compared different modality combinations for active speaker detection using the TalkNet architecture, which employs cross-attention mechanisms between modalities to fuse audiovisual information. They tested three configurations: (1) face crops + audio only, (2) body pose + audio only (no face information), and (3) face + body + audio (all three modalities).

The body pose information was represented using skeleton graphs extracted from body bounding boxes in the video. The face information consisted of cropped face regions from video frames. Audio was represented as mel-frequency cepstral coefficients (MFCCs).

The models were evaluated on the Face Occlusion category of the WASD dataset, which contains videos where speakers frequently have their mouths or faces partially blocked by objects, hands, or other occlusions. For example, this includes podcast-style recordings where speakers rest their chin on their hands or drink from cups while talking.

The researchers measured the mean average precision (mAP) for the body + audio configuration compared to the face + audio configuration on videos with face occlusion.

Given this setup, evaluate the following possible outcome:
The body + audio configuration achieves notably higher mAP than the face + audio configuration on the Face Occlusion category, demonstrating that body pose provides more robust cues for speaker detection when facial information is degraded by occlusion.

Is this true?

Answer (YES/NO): NO